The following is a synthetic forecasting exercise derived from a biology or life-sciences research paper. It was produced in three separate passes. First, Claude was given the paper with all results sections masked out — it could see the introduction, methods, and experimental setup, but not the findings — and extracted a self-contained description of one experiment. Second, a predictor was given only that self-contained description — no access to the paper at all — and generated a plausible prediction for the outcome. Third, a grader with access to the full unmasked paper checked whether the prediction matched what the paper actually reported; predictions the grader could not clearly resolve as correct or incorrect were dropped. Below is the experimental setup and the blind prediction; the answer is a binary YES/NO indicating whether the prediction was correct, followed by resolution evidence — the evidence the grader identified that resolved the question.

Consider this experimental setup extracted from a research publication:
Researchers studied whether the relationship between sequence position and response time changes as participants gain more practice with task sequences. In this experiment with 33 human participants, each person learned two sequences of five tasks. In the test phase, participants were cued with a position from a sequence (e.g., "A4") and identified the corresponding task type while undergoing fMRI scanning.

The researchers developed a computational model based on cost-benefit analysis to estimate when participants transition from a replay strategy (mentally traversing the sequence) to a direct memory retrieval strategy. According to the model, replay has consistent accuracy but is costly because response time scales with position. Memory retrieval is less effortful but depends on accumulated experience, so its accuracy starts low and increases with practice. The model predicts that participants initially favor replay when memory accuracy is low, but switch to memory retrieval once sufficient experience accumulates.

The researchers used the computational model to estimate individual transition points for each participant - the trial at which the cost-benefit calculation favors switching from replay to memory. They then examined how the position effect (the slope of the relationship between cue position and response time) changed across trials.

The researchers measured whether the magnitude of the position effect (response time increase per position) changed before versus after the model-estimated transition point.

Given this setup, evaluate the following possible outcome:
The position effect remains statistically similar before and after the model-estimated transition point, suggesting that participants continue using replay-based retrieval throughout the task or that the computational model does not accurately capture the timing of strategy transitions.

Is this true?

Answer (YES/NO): NO